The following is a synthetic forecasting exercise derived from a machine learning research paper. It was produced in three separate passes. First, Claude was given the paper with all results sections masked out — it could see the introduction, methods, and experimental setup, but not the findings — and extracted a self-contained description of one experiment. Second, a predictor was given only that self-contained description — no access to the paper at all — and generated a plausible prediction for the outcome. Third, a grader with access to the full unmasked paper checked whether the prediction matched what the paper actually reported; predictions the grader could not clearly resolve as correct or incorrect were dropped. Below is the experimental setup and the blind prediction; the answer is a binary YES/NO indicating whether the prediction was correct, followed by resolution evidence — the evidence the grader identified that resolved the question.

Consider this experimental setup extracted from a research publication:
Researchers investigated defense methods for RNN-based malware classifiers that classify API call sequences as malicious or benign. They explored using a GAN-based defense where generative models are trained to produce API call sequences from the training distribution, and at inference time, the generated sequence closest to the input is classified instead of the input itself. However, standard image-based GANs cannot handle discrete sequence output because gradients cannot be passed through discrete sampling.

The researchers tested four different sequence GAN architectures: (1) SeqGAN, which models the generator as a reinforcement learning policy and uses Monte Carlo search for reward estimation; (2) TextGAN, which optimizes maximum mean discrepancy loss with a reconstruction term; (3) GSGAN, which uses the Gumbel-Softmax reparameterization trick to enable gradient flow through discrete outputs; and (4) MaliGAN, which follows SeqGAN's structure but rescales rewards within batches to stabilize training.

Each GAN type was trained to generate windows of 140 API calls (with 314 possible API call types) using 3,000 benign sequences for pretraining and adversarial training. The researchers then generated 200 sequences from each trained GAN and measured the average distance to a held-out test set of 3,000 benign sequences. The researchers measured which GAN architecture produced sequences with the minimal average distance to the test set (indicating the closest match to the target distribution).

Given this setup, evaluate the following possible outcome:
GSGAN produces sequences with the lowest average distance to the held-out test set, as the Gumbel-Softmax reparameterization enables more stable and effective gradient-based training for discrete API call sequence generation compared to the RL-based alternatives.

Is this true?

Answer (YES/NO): NO